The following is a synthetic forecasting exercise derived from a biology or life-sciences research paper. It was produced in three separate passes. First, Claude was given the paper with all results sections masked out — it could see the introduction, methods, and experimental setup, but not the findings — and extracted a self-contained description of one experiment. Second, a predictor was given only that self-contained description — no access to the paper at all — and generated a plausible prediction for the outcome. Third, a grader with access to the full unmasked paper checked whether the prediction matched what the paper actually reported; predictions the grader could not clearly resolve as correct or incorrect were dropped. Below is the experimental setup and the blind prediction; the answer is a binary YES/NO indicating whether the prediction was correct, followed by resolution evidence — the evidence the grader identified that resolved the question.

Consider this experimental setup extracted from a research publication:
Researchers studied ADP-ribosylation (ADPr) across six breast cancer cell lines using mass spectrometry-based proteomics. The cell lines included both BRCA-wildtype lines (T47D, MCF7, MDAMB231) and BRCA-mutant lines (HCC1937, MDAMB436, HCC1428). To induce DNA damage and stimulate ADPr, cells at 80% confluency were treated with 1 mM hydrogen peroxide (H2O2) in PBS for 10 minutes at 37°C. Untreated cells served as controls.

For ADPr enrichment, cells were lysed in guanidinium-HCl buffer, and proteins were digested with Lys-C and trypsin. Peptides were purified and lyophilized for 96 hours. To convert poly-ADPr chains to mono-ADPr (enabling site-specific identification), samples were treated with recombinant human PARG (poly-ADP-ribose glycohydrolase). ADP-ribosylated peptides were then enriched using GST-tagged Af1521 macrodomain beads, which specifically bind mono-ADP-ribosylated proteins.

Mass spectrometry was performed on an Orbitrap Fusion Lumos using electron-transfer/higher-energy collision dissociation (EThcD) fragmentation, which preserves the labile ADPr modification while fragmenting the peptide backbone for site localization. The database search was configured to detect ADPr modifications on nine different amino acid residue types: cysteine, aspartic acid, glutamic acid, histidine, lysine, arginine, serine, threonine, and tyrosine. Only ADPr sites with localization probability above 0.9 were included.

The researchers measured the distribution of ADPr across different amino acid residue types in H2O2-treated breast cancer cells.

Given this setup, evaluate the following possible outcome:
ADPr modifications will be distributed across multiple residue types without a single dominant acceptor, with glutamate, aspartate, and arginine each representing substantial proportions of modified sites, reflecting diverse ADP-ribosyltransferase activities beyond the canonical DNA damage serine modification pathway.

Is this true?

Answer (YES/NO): NO